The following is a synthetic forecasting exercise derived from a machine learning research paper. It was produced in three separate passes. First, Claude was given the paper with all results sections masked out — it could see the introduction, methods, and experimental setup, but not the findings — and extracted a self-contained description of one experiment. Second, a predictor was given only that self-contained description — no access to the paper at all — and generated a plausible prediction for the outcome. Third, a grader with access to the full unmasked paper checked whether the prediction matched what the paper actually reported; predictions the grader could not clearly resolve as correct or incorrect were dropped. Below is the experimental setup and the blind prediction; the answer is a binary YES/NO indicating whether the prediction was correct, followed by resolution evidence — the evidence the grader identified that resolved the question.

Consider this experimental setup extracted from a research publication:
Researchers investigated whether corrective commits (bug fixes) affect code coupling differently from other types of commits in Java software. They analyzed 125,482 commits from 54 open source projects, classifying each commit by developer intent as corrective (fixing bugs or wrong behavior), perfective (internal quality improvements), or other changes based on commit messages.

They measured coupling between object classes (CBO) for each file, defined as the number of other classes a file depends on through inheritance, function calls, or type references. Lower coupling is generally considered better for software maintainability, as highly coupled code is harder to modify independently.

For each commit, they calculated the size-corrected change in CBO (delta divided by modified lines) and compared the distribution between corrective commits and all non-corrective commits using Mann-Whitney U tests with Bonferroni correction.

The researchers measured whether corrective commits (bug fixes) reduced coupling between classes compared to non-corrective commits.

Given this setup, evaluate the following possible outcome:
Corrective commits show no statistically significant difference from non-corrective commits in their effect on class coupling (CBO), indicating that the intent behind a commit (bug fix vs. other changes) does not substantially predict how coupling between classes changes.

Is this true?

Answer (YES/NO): NO